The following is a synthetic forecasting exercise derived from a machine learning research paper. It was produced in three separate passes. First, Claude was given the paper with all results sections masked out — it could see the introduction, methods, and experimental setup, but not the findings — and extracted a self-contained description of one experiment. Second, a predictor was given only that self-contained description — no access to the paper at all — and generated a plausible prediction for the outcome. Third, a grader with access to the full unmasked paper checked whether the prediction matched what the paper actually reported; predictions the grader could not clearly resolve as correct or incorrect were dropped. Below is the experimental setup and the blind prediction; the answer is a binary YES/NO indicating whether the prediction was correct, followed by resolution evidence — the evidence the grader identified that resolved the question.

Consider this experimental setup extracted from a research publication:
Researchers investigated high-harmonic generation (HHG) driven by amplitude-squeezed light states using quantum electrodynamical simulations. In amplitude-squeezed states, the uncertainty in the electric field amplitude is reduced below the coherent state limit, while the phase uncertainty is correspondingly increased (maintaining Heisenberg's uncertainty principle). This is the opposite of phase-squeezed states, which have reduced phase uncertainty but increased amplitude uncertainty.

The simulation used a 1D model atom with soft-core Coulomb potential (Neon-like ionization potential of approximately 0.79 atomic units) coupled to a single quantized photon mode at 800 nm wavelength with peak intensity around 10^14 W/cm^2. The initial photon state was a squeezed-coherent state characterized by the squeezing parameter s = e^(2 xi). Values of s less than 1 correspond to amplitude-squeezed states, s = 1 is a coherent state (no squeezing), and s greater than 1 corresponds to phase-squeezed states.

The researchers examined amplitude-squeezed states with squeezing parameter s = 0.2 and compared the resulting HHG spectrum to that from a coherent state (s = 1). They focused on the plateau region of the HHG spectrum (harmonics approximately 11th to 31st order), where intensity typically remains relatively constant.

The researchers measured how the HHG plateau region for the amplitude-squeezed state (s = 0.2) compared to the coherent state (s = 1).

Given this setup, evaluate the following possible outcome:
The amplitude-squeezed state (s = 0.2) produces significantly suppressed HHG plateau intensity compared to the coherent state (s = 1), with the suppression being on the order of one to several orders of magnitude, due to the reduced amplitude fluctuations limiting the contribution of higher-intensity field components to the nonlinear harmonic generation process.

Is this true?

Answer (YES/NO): NO